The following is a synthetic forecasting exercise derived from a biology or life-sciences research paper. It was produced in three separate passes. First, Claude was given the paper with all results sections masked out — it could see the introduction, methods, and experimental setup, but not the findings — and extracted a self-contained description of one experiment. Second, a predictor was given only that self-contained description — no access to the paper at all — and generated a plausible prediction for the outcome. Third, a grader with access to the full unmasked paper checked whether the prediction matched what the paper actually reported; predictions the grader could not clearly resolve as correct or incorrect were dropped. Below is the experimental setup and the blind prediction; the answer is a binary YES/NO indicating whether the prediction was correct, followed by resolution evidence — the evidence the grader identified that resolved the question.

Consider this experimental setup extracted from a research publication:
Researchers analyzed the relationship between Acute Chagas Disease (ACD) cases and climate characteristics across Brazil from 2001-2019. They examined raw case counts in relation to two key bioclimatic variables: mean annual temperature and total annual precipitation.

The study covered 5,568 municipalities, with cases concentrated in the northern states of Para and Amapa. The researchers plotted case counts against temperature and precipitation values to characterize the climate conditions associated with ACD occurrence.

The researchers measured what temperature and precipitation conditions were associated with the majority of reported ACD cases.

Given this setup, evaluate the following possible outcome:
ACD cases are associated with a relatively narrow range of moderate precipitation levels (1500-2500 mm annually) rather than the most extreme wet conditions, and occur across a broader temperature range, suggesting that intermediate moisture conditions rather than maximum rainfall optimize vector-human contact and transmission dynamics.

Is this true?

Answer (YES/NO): NO